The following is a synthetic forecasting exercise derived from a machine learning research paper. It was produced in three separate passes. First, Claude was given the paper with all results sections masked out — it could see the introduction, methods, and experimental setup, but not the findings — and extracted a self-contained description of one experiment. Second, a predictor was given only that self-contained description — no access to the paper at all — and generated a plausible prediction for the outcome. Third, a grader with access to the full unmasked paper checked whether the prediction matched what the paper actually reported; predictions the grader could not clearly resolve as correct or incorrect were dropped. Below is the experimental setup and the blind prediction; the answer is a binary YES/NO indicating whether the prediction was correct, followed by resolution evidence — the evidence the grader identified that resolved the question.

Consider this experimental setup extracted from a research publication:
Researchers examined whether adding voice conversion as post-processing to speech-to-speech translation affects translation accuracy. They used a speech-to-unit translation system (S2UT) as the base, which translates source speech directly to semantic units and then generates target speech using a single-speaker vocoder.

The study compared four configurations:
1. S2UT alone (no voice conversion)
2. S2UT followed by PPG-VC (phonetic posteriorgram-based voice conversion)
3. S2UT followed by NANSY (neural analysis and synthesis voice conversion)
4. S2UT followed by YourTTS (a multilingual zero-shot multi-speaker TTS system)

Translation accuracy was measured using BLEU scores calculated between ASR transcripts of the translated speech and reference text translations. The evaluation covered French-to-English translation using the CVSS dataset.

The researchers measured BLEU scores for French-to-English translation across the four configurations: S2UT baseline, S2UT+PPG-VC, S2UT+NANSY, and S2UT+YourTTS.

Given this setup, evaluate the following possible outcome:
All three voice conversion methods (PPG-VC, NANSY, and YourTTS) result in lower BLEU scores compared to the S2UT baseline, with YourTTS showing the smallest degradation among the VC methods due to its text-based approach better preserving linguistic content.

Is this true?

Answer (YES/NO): NO